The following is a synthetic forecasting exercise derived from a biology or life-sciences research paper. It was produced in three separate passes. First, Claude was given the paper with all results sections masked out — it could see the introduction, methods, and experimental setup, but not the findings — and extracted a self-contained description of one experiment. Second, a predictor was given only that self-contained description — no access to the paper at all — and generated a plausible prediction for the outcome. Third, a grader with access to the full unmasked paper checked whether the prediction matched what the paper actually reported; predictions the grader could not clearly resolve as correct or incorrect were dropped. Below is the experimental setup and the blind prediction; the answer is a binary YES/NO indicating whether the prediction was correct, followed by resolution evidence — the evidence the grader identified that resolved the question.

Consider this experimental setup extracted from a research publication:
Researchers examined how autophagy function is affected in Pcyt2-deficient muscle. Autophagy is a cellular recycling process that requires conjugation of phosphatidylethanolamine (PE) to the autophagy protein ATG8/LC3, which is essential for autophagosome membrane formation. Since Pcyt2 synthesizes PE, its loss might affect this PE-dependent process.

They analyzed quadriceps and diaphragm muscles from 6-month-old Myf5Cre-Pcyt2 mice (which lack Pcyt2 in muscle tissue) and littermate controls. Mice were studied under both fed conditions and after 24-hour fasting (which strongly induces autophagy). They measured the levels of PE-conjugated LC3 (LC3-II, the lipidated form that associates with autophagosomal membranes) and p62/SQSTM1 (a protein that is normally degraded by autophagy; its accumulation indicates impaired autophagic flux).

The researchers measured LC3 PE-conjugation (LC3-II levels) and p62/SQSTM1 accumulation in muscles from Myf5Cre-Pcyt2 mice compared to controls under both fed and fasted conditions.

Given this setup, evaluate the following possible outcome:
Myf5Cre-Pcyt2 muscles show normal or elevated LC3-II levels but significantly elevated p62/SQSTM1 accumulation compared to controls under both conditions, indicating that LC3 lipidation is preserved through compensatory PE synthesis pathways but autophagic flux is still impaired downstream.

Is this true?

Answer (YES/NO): NO